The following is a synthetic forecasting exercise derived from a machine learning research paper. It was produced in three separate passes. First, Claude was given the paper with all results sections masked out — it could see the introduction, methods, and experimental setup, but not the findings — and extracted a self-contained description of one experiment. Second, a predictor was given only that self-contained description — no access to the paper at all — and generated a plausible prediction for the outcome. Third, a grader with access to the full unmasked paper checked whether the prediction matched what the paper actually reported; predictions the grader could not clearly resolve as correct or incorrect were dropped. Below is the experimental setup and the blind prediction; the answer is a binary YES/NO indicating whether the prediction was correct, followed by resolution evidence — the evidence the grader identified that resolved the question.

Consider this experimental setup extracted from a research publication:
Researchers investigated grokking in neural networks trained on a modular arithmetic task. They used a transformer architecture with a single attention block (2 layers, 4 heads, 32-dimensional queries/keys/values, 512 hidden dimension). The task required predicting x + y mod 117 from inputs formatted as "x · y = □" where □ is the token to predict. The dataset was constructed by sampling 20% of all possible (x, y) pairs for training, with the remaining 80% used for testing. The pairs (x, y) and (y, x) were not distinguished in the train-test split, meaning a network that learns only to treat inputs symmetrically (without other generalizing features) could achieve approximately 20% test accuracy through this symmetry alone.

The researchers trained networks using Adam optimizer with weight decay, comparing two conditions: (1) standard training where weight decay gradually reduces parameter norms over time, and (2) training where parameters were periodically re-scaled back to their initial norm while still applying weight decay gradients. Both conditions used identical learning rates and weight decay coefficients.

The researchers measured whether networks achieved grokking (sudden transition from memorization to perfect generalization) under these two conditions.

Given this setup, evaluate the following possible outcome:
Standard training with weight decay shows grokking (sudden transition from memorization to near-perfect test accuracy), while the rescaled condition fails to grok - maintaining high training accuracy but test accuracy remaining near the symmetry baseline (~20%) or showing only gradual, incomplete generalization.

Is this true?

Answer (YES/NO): NO